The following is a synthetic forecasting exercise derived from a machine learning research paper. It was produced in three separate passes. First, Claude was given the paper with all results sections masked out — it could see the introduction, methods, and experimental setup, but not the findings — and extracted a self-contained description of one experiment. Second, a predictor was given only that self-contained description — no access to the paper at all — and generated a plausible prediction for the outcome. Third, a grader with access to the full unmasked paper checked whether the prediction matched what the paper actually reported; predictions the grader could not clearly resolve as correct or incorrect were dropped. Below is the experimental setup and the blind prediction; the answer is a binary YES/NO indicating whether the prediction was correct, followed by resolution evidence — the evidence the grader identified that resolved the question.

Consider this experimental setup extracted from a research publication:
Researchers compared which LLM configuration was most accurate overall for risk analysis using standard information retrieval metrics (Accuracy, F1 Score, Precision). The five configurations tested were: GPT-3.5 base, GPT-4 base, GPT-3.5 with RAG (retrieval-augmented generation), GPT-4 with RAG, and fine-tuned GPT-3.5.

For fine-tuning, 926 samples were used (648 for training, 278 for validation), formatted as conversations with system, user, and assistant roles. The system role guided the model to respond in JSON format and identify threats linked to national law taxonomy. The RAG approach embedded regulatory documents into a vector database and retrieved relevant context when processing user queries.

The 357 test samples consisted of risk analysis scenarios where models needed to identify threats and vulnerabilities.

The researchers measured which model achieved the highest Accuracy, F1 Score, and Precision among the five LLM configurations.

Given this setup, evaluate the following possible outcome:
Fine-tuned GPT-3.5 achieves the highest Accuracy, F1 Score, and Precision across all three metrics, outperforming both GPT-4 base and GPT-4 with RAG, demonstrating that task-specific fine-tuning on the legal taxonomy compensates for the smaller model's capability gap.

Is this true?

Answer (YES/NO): YES